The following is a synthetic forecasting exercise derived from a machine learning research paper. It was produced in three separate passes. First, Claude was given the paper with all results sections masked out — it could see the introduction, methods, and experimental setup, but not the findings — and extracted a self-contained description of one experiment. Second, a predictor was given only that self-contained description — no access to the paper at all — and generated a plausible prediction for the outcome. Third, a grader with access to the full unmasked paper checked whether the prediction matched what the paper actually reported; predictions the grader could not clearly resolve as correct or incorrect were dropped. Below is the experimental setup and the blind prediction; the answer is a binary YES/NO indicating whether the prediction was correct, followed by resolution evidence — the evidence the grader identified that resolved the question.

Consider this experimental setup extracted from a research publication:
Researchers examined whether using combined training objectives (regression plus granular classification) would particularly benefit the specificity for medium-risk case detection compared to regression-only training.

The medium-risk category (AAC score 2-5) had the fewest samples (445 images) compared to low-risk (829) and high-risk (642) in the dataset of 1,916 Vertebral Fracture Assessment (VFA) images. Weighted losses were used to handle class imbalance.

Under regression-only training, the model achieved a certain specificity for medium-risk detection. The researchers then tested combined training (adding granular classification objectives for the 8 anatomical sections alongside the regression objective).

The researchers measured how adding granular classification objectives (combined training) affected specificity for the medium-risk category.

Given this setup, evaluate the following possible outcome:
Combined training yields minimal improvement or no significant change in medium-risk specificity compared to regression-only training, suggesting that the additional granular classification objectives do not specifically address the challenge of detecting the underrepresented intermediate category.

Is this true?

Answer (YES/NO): NO